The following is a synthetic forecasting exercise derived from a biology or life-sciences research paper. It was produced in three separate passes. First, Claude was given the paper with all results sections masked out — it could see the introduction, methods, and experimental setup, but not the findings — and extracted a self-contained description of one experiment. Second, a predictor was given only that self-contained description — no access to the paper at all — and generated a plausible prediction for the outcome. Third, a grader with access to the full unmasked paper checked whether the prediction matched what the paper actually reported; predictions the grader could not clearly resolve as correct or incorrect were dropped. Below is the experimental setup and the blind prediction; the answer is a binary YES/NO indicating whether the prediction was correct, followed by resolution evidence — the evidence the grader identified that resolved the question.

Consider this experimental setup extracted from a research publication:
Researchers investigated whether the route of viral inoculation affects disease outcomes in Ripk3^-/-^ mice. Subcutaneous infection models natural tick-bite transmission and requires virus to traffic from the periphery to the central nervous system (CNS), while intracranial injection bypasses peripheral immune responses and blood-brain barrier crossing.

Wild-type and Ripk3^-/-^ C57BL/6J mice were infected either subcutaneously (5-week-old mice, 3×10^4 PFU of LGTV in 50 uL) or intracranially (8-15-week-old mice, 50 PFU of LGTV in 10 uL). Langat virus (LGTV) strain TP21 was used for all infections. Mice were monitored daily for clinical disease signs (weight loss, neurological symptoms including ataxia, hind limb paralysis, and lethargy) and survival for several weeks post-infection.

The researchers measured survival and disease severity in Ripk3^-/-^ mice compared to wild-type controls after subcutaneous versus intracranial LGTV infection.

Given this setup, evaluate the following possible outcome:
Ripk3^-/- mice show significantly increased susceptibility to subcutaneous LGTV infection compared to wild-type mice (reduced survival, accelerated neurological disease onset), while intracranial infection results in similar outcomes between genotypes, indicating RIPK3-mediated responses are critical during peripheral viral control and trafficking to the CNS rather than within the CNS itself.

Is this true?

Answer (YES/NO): NO